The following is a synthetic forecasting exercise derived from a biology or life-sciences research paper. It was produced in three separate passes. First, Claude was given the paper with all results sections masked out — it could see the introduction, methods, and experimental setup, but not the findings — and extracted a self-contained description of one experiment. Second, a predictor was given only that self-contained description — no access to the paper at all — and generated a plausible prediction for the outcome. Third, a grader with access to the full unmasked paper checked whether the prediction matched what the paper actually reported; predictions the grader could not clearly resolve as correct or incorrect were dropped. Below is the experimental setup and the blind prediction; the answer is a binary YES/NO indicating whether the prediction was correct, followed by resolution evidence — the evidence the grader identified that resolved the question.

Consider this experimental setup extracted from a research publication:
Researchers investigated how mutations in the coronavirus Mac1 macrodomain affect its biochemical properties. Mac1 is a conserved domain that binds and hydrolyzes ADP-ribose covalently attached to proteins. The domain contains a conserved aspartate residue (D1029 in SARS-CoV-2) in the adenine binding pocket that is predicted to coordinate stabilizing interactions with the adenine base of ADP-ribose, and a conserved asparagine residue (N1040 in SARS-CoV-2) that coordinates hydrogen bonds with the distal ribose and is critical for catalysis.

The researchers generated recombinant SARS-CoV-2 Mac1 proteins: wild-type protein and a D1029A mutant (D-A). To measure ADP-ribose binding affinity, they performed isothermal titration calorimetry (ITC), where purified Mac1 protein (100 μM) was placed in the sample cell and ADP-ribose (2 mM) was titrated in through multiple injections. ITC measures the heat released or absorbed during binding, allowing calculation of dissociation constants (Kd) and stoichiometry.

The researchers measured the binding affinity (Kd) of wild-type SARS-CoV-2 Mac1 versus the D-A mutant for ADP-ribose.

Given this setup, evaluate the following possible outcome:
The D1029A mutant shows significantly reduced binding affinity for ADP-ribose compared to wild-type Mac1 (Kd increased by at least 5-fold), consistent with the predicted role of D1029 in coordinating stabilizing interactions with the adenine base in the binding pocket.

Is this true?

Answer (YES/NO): YES